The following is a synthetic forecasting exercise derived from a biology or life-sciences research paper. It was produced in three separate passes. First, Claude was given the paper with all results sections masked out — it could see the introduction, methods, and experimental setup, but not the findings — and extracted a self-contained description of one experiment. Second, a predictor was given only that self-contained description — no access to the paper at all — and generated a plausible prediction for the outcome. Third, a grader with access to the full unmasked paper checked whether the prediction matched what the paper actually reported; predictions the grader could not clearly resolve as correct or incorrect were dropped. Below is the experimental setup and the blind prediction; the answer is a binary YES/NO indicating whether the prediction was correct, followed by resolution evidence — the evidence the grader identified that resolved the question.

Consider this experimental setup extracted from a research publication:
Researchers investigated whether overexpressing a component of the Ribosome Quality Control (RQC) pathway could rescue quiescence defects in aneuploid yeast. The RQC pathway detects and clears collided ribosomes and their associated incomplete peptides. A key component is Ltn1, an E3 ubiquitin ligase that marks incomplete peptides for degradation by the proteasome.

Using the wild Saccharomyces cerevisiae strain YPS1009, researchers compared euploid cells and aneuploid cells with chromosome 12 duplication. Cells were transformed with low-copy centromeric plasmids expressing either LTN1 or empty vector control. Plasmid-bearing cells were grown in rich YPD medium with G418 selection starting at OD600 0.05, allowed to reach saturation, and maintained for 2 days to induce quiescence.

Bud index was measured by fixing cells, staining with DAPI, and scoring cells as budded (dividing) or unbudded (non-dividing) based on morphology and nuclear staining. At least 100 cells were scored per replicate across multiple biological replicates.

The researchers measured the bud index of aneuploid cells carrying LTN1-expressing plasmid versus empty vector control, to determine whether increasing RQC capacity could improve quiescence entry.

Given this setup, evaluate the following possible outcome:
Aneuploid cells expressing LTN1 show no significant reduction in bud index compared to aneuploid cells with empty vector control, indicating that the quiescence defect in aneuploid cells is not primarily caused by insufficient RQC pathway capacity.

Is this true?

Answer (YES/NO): NO